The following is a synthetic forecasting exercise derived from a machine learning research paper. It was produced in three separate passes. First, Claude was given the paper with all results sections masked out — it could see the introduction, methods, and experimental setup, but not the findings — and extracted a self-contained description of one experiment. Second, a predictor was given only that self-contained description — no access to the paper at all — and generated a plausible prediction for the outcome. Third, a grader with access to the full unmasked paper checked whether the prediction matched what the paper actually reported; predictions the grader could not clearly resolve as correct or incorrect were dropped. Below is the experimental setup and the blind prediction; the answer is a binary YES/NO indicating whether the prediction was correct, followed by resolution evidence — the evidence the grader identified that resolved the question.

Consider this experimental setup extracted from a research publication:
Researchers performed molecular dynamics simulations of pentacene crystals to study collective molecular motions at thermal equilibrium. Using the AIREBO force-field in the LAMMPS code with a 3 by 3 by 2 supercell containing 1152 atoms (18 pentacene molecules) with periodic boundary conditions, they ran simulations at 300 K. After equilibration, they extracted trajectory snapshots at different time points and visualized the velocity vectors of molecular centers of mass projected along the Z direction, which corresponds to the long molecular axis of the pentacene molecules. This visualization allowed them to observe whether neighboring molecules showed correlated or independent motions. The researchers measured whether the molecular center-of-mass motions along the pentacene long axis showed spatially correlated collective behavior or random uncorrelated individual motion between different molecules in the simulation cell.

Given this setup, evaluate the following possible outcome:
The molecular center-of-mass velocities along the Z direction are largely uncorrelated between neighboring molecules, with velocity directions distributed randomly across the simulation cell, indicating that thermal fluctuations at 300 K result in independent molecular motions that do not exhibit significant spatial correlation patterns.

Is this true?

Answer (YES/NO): NO